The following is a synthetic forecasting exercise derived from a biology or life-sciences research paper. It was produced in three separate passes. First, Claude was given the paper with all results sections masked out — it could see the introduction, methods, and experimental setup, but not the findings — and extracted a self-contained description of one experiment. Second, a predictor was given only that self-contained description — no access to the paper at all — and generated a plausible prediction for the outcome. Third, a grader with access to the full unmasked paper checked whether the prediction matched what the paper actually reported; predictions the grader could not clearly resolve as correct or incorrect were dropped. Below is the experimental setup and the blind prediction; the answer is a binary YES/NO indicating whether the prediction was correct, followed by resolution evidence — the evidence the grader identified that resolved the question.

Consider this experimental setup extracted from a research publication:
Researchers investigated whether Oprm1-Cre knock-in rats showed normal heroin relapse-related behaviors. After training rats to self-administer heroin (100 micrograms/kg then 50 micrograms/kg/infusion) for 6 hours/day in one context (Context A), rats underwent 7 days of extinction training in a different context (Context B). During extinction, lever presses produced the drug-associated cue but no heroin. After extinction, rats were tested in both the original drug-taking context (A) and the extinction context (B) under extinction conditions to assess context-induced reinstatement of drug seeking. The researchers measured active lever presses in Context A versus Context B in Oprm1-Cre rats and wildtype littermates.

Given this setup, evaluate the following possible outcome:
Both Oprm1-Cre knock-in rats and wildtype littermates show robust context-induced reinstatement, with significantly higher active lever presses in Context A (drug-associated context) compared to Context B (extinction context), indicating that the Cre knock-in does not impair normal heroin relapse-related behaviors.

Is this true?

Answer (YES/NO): YES